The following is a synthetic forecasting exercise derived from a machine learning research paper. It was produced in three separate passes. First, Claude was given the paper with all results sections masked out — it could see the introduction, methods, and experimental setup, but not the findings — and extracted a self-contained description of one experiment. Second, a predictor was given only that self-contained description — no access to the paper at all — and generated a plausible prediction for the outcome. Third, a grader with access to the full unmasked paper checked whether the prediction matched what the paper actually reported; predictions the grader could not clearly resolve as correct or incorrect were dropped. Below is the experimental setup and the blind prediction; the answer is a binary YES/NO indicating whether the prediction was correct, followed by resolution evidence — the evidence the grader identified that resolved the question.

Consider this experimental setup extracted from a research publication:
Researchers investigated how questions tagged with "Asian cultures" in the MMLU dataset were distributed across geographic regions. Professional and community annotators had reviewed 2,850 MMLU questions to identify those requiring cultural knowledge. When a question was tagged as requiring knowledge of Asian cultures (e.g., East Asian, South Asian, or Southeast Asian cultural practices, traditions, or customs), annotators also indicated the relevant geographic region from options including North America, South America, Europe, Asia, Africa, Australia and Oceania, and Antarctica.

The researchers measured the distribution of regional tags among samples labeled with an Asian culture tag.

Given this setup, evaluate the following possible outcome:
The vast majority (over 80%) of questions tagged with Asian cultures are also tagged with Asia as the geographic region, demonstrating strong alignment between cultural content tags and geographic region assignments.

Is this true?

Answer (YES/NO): YES